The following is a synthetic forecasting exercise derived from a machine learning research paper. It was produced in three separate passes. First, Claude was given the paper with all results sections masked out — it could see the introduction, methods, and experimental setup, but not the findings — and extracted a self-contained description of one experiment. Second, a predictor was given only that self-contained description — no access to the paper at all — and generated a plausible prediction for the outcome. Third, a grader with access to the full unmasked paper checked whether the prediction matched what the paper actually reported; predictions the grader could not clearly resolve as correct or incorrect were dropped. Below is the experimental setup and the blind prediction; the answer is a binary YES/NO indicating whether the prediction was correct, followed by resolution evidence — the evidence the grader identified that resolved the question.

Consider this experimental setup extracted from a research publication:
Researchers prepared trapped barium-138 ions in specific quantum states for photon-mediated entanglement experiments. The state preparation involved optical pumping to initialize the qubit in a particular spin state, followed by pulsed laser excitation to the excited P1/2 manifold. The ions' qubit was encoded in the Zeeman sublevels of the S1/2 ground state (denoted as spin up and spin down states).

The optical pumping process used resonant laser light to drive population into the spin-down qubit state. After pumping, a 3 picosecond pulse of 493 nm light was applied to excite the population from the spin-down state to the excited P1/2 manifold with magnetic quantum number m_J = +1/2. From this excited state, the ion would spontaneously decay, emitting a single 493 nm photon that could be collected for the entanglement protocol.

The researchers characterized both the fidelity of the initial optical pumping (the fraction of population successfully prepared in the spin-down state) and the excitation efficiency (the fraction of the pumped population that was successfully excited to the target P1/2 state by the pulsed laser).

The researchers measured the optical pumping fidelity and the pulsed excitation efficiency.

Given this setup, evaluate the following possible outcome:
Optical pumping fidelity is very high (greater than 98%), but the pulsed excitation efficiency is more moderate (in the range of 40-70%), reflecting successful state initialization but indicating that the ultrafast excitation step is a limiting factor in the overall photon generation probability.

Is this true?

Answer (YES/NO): NO